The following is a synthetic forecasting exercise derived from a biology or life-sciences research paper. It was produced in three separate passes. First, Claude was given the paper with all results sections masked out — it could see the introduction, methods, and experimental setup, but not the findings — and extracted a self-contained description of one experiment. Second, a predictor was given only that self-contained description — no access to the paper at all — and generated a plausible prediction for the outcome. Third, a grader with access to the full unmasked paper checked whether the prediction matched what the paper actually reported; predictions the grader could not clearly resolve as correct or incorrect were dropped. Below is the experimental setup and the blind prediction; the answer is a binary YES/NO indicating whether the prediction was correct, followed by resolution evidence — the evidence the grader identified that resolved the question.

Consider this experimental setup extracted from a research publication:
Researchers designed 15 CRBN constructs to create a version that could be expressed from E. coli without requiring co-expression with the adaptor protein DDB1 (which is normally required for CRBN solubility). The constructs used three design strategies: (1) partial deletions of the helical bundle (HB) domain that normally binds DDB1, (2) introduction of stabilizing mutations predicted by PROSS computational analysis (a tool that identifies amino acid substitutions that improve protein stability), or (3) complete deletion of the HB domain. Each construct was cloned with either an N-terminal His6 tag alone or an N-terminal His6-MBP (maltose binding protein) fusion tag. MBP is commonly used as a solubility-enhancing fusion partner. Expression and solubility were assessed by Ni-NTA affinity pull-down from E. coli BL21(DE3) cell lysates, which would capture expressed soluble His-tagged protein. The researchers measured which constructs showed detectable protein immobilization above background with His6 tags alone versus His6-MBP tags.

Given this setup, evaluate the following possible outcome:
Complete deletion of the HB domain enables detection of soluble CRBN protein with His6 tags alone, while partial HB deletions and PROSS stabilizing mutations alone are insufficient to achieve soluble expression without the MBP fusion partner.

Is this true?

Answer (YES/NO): NO